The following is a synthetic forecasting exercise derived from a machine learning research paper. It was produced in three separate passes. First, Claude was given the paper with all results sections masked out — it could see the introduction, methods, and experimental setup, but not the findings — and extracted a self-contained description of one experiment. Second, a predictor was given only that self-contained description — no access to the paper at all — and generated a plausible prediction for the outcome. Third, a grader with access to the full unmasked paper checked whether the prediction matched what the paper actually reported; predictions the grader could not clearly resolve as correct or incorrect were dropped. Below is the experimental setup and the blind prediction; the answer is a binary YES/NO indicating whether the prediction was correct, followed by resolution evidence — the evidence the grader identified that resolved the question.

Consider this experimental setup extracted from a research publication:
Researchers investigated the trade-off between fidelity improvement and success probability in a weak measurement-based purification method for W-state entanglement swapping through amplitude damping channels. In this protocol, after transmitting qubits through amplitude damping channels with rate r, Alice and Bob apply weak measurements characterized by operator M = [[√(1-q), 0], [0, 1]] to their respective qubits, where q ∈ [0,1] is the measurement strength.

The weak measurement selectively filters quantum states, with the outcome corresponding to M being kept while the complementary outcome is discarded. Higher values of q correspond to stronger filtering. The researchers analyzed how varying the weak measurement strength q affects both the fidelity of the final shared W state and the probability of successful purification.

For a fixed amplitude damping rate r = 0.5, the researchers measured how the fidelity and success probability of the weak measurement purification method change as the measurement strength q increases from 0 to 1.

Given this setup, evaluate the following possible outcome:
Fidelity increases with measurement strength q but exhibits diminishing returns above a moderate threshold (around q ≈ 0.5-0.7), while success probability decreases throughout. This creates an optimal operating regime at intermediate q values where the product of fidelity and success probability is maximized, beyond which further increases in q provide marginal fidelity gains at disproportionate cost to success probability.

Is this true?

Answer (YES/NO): NO